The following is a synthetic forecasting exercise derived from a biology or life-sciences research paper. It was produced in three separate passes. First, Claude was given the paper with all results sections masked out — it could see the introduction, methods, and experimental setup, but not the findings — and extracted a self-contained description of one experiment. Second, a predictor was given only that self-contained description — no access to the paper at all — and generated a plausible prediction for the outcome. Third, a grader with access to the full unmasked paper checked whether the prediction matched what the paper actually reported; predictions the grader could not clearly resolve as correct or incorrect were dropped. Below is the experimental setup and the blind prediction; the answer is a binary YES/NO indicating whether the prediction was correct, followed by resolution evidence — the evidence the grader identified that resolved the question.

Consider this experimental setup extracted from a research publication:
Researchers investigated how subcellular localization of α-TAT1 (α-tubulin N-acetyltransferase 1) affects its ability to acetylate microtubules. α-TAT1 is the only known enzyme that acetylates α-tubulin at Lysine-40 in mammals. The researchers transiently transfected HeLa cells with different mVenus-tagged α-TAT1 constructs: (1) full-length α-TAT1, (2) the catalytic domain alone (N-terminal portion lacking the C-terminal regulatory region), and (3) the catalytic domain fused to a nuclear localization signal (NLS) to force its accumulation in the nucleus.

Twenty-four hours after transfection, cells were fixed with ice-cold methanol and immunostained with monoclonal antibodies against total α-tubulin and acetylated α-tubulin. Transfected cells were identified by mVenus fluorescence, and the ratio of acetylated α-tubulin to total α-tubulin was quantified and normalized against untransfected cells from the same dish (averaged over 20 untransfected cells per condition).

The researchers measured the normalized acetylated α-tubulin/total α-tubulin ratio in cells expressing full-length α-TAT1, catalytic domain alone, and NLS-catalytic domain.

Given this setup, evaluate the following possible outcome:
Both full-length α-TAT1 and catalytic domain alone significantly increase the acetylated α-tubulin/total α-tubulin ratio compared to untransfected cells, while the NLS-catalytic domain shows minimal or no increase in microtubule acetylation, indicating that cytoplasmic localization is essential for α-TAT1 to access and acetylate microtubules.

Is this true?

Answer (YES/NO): YES